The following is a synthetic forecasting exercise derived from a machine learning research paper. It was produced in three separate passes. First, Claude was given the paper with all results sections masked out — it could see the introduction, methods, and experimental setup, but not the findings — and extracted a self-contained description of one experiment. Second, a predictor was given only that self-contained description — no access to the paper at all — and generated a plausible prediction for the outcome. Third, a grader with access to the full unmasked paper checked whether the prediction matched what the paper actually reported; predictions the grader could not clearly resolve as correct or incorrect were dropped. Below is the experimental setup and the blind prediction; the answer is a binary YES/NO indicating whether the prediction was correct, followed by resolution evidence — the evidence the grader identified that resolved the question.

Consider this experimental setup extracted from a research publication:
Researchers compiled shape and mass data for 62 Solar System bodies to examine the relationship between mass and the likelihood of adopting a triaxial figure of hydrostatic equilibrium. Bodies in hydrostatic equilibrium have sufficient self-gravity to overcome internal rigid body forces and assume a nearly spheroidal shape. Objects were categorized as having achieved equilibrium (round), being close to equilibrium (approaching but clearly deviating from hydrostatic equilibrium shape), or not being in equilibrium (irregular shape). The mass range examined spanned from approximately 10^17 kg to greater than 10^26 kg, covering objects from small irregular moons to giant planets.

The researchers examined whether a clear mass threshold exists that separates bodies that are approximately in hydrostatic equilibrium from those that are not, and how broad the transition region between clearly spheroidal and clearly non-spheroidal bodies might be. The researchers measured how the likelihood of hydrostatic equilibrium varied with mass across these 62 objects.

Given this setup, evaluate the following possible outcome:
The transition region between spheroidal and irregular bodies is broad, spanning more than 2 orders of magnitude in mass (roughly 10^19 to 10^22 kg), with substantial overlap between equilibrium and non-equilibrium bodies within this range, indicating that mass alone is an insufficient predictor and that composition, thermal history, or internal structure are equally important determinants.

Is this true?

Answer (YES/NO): YES